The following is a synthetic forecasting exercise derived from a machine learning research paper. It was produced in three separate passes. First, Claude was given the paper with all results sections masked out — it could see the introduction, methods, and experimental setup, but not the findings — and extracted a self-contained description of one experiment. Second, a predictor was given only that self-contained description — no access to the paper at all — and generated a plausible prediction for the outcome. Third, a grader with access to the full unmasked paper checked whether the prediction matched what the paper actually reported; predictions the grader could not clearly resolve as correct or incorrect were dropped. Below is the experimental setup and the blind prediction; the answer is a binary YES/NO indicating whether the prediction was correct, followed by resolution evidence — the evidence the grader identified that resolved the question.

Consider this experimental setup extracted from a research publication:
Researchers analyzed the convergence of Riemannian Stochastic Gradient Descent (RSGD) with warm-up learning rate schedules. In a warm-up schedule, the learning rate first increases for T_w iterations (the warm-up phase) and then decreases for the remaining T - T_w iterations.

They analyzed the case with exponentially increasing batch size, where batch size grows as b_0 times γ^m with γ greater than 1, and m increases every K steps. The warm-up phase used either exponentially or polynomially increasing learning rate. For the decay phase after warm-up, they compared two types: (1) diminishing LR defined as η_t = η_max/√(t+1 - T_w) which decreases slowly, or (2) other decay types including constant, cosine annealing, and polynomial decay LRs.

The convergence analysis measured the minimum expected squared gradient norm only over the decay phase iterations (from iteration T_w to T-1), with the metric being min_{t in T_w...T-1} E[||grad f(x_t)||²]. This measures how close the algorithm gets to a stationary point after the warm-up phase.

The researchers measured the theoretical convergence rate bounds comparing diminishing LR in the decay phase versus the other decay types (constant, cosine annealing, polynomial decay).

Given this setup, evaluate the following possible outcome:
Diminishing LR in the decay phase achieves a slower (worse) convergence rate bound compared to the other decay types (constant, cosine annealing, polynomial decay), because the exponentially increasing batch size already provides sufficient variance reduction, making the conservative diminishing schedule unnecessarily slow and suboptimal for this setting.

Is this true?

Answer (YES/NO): YES